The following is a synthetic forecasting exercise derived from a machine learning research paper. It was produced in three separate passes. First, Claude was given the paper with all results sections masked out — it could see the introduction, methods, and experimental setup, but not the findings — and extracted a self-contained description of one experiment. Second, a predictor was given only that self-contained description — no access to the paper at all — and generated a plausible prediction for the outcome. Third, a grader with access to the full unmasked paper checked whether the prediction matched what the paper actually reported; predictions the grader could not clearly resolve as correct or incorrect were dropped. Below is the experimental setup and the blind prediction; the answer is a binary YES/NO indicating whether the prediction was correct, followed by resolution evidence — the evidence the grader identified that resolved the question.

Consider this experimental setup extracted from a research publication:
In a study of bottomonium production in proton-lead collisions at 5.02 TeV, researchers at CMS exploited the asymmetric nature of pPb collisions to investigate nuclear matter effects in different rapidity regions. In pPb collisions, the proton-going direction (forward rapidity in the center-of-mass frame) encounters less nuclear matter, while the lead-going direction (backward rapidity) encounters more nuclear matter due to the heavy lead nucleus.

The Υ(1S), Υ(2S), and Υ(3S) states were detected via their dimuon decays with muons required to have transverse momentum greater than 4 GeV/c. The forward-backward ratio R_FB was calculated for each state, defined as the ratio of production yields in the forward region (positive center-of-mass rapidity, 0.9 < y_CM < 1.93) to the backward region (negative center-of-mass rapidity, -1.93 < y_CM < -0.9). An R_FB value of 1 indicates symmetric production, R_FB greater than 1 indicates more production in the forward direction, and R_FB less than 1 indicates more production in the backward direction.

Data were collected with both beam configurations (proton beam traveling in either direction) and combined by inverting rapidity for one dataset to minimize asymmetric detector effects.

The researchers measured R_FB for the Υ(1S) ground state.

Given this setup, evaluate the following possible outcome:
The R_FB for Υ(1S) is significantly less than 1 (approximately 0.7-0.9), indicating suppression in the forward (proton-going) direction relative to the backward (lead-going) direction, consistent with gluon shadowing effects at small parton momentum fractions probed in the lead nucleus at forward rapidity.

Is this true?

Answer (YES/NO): NO